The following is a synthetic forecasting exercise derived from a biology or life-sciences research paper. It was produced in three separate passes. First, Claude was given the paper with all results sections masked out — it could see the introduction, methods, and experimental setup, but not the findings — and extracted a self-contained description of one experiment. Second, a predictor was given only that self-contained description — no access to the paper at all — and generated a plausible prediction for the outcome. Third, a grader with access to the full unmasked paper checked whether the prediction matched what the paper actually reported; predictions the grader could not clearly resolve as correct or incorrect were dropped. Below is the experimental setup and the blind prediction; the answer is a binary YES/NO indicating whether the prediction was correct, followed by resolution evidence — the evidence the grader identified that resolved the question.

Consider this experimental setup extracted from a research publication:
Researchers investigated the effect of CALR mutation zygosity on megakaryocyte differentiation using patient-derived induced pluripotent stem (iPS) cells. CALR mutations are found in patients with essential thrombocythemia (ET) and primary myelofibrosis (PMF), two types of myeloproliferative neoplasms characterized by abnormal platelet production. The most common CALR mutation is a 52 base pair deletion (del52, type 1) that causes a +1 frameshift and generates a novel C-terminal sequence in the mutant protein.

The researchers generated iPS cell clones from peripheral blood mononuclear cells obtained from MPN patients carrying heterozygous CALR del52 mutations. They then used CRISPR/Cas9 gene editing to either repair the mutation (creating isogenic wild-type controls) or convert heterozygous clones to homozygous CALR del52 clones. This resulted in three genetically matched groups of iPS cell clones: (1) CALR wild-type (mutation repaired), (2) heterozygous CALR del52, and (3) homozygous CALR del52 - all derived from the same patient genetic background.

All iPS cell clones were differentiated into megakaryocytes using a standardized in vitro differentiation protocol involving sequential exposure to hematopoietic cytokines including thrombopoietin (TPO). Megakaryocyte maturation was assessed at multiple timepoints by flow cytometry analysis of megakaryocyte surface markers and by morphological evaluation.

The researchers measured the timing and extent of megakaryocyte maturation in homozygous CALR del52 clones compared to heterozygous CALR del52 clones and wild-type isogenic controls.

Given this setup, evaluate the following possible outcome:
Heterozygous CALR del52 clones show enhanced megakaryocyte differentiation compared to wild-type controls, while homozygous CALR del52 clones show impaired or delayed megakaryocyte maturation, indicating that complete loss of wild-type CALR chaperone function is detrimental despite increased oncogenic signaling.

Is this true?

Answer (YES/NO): NO